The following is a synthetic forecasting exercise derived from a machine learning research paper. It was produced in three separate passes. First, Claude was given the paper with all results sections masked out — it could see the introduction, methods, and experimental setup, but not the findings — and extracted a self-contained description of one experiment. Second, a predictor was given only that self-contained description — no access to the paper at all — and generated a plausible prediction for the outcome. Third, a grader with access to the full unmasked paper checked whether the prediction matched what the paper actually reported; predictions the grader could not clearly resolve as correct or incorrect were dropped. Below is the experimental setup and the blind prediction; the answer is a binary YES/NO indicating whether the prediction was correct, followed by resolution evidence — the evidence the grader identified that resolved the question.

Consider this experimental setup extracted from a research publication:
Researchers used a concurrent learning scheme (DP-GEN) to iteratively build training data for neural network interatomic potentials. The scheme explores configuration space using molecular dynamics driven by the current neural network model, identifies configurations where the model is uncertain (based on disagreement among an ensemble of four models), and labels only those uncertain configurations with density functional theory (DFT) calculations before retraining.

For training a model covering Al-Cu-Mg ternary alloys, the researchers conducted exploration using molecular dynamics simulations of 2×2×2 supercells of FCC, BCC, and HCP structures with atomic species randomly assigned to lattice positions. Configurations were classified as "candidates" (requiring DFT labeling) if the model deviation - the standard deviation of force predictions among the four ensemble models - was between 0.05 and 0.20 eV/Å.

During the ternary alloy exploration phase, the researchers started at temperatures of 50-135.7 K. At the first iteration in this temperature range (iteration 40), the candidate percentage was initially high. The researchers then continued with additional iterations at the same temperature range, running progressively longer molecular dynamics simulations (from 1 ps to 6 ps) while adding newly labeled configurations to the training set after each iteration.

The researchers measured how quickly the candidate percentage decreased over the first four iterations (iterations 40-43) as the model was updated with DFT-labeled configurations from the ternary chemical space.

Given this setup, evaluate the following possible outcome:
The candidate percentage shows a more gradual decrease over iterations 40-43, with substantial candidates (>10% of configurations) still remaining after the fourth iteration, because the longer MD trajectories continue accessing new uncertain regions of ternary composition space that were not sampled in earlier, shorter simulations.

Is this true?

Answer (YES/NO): NO